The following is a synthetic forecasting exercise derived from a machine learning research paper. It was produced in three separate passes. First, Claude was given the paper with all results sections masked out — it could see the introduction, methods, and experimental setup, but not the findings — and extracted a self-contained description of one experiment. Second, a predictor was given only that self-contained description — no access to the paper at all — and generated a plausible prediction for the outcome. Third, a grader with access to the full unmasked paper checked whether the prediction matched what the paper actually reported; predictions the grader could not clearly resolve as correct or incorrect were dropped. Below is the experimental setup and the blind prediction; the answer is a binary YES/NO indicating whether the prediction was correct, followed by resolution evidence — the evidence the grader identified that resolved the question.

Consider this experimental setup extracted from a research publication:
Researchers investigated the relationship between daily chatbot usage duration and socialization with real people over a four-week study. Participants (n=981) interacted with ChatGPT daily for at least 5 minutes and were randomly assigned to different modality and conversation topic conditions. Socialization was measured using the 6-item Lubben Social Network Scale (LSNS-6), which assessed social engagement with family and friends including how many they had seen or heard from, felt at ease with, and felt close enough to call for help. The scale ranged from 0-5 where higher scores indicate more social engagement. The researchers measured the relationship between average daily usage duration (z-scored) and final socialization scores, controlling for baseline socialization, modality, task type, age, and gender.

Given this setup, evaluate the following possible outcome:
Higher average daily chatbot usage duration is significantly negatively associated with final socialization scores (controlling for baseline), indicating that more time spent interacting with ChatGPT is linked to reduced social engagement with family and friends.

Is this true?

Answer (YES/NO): YES